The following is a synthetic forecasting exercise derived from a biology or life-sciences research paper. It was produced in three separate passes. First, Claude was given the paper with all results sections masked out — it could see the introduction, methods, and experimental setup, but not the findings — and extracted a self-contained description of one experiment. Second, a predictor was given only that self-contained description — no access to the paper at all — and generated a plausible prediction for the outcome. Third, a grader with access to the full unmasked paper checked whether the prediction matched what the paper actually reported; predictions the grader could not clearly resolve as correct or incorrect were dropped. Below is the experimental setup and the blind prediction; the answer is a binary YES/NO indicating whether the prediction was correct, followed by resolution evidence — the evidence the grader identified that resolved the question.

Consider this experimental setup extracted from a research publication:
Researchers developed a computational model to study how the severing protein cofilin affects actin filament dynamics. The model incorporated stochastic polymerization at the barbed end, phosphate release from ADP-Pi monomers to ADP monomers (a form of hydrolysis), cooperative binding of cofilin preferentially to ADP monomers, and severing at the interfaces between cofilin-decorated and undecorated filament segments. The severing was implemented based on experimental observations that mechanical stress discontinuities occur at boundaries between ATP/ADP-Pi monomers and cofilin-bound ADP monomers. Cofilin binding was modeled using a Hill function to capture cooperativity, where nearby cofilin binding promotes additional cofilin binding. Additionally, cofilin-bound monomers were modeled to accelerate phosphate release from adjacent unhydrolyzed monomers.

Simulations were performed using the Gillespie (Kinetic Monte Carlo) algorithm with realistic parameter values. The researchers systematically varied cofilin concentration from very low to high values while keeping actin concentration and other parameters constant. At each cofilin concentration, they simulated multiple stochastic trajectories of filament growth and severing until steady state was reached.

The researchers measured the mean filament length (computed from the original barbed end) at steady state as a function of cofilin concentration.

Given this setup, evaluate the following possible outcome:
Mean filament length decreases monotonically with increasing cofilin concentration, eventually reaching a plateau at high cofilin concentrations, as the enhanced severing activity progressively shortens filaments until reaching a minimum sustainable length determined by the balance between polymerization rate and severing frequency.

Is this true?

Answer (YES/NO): NO